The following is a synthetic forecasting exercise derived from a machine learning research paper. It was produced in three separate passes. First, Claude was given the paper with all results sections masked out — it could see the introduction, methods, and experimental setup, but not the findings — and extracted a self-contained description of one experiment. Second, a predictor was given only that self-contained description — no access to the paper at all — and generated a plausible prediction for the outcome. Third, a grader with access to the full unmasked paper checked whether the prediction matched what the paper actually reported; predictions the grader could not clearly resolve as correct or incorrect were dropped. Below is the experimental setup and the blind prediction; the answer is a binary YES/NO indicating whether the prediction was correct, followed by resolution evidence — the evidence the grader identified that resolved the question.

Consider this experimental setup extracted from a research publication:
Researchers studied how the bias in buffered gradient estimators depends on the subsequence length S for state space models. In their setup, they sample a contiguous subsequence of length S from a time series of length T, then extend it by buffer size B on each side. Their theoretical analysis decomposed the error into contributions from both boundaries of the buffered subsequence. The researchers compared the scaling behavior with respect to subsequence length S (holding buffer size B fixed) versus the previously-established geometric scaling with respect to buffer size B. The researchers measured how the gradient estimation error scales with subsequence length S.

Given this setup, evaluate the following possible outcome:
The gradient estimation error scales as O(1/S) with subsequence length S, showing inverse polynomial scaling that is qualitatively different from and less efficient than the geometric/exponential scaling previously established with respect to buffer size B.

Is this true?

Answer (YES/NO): YES